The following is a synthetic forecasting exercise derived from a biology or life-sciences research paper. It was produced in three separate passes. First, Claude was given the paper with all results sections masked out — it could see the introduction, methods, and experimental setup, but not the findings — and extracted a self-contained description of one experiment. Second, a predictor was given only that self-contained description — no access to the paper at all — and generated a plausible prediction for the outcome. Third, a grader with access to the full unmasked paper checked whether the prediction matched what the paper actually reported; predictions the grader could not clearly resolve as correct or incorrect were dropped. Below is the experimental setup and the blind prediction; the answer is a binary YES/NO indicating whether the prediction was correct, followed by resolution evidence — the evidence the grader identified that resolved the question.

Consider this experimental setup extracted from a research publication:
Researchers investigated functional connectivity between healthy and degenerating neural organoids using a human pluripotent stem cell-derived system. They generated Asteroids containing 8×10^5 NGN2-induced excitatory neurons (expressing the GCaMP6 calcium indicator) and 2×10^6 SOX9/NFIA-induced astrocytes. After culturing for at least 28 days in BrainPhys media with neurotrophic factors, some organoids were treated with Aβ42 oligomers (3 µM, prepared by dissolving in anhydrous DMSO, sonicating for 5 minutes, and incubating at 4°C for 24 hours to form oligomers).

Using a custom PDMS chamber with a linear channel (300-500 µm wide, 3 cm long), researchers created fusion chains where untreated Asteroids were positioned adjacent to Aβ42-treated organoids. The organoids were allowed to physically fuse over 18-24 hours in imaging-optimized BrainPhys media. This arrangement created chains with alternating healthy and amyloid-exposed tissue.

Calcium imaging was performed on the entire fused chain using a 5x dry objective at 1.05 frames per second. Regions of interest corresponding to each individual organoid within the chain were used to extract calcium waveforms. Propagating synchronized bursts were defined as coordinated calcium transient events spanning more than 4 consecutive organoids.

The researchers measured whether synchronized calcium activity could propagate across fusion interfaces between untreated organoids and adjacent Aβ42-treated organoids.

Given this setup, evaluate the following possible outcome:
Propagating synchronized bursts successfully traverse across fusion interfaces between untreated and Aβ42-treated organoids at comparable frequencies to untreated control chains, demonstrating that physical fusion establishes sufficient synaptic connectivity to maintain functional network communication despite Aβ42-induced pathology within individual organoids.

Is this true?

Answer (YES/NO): YES